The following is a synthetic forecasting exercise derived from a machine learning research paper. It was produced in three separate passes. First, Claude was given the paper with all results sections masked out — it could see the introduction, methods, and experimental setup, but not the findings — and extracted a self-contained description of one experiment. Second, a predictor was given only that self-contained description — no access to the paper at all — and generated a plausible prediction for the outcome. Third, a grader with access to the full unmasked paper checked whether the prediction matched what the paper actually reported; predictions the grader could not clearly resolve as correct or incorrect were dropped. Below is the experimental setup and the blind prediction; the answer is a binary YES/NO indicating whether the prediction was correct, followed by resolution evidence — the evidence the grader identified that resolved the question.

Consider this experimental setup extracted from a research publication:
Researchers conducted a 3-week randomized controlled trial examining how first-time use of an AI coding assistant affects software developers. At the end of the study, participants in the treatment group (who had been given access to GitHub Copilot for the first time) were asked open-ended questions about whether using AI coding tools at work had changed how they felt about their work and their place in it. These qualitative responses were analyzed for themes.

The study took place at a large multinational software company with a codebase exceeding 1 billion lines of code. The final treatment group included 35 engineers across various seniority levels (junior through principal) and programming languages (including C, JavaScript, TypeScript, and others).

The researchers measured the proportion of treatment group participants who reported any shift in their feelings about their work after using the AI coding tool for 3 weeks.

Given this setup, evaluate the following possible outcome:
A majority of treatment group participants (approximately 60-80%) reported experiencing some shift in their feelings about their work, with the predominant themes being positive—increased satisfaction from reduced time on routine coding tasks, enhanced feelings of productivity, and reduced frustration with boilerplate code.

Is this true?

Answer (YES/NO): YES